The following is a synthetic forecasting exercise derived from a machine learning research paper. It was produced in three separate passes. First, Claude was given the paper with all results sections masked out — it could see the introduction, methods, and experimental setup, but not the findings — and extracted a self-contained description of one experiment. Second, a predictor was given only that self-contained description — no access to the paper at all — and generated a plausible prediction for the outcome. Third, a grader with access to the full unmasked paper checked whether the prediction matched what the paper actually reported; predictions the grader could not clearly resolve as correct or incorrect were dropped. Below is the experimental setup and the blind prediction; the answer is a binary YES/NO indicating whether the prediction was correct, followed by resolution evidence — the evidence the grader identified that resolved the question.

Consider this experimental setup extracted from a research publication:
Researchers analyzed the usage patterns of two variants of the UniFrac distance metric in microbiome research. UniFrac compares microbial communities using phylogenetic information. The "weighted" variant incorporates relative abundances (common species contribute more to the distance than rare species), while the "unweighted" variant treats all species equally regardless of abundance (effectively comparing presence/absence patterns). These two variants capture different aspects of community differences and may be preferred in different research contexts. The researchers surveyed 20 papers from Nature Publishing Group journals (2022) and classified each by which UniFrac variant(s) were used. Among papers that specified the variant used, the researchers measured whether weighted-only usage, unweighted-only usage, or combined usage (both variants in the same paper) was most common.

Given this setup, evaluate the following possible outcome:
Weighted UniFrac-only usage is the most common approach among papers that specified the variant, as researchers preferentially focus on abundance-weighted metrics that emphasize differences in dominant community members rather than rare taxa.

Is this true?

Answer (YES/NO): NO